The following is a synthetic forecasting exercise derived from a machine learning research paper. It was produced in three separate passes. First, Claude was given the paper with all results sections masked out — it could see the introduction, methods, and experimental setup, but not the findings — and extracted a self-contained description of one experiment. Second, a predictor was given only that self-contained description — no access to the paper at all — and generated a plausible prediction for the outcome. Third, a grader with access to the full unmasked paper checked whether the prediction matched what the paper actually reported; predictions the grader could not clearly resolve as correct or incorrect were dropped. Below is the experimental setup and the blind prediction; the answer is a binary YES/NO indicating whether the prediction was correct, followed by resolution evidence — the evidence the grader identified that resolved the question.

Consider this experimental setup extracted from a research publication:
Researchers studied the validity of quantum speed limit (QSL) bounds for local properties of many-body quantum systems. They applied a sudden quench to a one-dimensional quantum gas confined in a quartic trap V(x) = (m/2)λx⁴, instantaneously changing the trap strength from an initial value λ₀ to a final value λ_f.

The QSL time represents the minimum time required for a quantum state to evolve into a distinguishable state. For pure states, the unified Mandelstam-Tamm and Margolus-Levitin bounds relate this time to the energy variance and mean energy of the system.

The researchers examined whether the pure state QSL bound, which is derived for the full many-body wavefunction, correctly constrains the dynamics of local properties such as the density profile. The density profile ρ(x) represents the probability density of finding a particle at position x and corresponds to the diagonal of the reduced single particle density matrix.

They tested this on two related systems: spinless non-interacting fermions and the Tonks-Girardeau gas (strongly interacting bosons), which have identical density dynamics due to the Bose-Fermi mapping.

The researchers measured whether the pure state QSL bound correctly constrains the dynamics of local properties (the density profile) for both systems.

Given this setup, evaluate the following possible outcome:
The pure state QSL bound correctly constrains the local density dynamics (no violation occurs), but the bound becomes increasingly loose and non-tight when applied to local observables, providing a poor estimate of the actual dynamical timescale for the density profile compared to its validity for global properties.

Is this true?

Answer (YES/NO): NO